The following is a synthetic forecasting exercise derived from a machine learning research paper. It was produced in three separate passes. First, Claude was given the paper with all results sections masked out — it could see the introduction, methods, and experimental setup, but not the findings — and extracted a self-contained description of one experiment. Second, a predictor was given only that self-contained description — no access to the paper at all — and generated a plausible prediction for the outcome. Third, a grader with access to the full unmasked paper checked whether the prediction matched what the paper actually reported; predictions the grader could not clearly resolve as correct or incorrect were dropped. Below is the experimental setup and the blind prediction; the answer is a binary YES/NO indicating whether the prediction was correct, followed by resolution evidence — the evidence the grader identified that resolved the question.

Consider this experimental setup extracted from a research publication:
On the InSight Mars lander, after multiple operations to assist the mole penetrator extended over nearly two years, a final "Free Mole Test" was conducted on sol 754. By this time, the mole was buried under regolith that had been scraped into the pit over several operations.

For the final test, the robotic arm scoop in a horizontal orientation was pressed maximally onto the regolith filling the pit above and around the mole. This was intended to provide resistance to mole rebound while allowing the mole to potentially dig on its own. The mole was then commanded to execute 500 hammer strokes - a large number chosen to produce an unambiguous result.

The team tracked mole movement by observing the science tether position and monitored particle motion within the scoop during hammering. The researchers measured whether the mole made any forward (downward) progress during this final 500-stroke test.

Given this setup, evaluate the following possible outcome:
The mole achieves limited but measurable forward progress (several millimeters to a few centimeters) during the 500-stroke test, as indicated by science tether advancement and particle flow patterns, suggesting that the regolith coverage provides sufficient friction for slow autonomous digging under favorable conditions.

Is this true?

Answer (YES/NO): NO